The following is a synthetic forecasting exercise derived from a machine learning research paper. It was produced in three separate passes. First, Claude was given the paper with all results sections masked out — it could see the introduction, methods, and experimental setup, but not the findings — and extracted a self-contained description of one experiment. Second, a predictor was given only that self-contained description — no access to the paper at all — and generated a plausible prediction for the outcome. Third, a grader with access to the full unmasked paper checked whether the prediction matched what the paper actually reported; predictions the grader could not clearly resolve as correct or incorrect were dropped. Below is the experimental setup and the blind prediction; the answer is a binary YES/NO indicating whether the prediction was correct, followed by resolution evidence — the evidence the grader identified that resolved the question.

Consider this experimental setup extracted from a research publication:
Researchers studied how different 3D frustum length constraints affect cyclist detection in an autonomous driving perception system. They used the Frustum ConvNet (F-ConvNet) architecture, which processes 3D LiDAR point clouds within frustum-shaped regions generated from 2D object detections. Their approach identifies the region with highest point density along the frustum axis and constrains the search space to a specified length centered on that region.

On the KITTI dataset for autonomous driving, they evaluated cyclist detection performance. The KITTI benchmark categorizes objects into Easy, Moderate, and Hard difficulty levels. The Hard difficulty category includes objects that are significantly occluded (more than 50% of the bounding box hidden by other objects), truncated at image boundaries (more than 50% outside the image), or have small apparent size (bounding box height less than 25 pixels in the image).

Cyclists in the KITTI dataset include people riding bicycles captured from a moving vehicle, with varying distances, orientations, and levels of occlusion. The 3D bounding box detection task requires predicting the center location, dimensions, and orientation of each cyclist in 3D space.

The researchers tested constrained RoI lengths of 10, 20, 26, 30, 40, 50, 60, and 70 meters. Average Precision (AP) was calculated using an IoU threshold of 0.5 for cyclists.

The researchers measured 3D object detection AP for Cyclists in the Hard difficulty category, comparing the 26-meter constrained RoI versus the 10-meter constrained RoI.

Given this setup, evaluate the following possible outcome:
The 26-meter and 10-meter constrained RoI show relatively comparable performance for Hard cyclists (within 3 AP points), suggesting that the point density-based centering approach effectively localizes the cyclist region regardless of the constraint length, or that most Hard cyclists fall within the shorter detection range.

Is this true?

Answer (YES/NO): NO